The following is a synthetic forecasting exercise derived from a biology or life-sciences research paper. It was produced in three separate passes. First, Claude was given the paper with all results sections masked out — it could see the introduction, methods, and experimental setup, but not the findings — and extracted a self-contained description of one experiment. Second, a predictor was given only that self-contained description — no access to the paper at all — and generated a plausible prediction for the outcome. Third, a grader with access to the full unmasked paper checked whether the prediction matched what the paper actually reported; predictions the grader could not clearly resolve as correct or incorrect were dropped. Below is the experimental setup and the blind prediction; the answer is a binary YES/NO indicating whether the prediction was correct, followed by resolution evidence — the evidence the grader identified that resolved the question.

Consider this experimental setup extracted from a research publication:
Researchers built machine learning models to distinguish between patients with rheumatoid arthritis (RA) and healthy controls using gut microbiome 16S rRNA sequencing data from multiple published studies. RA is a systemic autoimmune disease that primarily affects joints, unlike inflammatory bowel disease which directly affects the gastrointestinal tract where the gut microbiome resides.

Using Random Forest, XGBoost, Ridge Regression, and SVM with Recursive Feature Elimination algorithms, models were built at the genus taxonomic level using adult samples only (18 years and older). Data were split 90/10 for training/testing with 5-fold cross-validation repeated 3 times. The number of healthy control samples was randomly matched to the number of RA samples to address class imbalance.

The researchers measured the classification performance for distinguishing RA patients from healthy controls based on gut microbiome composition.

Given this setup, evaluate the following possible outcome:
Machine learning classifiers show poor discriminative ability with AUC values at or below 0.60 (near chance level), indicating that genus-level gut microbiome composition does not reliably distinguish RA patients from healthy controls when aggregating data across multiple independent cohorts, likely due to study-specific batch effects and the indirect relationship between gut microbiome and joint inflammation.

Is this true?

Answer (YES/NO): NO